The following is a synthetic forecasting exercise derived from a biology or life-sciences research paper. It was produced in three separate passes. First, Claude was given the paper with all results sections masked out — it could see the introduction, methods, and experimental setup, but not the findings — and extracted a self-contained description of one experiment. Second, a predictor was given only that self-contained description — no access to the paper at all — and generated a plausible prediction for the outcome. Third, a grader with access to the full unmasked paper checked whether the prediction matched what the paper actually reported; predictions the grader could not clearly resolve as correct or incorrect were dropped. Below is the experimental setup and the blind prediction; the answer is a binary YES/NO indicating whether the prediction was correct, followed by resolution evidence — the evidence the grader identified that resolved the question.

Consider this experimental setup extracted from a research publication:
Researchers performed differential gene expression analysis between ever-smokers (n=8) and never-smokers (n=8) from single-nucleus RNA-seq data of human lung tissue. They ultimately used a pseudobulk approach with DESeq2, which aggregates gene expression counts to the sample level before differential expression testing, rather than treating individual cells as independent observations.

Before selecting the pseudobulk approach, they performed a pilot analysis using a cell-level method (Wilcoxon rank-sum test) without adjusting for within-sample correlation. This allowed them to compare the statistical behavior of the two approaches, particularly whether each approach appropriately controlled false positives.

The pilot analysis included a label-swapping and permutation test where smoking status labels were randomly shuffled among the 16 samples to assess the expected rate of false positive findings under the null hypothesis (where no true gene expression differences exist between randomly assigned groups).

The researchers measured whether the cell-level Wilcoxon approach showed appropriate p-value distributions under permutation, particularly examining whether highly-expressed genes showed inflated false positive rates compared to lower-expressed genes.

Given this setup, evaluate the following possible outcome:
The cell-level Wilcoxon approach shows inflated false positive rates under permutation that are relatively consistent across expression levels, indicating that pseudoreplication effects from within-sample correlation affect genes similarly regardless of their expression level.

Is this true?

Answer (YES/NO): NO